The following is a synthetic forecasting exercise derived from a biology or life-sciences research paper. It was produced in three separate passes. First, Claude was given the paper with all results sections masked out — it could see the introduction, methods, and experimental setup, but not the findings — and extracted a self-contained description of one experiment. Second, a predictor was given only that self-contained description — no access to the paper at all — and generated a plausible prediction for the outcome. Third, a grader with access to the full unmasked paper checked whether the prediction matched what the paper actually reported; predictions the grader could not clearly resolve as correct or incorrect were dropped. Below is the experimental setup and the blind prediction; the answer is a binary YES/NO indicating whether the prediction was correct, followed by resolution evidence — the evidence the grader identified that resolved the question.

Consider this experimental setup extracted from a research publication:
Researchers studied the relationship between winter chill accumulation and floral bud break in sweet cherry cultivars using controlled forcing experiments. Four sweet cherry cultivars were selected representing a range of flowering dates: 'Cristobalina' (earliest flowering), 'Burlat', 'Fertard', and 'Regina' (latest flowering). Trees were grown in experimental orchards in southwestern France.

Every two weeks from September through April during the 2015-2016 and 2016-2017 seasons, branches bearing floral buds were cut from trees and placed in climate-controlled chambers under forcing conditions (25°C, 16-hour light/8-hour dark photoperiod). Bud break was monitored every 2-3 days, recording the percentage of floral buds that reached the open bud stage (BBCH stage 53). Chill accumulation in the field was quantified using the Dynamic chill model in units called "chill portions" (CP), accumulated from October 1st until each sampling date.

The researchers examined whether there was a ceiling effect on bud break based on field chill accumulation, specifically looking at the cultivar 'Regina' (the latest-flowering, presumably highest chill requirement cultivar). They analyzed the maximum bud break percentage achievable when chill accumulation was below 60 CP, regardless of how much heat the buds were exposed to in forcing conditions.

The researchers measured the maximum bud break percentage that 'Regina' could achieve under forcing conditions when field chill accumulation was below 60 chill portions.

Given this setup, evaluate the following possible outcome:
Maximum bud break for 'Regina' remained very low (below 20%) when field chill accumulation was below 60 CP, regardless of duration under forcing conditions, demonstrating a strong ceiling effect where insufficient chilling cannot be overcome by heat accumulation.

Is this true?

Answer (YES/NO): NO